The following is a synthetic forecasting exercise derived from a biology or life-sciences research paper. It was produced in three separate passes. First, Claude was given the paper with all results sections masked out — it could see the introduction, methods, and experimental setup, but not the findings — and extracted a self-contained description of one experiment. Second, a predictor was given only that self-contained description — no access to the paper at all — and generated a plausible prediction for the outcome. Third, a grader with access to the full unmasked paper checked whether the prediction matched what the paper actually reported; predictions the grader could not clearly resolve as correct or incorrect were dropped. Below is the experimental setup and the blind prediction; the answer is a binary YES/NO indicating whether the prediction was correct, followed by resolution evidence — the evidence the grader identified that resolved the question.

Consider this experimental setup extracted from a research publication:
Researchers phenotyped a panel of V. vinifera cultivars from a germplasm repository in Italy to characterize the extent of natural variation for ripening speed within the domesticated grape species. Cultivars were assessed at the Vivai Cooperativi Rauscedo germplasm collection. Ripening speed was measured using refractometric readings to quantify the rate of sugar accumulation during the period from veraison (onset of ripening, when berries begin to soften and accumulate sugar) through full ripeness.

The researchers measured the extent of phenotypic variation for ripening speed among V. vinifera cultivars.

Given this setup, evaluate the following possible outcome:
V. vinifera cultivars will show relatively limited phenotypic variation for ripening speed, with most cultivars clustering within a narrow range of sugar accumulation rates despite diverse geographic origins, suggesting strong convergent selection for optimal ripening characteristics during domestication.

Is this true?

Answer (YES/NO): YES